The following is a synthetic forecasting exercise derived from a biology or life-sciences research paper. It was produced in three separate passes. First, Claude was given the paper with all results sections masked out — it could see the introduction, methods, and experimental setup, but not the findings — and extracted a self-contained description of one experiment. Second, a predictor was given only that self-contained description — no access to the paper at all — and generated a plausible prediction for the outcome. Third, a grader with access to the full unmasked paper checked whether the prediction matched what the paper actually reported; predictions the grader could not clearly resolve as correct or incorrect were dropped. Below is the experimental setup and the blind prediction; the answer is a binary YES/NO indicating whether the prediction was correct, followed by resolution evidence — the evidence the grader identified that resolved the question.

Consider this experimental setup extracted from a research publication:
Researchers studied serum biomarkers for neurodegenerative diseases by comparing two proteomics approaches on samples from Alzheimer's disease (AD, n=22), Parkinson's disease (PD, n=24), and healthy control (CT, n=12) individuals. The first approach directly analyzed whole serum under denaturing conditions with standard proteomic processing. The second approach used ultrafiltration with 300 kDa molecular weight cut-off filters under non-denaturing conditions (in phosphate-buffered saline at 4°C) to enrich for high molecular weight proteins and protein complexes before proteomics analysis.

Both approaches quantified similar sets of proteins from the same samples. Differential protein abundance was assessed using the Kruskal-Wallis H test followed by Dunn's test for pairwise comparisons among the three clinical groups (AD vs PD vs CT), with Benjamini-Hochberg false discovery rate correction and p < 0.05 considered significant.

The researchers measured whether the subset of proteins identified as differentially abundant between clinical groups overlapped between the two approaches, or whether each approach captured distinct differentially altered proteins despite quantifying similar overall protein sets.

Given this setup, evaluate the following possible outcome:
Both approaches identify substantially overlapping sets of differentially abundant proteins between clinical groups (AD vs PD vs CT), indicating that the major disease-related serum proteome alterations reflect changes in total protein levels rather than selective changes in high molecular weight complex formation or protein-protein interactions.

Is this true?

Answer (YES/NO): NO